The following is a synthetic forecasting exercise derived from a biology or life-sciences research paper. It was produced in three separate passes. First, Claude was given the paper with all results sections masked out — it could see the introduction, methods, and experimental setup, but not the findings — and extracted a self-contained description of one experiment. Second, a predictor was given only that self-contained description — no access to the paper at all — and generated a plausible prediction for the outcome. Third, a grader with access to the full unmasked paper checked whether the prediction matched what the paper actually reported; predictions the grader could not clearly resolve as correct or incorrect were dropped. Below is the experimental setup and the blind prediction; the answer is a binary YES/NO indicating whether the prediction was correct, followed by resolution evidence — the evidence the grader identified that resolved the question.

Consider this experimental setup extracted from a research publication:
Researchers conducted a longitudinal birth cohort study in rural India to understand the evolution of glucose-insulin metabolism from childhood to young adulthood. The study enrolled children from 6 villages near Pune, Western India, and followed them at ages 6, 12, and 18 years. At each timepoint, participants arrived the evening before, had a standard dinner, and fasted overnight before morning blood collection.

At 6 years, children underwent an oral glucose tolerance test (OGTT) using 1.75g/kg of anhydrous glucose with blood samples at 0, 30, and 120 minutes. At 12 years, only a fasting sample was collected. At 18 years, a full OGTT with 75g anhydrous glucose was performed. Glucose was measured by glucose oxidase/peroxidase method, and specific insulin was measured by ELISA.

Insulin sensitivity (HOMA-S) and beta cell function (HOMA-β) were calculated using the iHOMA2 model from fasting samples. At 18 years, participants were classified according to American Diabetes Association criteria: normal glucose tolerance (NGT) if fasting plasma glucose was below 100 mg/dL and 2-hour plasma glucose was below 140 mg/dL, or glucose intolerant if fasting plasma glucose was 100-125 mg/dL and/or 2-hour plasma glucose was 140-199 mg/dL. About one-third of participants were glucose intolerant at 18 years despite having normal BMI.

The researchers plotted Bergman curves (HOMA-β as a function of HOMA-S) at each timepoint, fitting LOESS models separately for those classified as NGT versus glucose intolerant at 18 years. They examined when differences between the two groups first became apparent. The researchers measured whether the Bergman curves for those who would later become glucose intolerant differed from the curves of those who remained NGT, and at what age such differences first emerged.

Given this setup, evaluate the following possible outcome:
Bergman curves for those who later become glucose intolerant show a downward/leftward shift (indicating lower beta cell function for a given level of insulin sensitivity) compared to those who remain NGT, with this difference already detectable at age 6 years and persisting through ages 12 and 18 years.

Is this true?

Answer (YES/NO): YES